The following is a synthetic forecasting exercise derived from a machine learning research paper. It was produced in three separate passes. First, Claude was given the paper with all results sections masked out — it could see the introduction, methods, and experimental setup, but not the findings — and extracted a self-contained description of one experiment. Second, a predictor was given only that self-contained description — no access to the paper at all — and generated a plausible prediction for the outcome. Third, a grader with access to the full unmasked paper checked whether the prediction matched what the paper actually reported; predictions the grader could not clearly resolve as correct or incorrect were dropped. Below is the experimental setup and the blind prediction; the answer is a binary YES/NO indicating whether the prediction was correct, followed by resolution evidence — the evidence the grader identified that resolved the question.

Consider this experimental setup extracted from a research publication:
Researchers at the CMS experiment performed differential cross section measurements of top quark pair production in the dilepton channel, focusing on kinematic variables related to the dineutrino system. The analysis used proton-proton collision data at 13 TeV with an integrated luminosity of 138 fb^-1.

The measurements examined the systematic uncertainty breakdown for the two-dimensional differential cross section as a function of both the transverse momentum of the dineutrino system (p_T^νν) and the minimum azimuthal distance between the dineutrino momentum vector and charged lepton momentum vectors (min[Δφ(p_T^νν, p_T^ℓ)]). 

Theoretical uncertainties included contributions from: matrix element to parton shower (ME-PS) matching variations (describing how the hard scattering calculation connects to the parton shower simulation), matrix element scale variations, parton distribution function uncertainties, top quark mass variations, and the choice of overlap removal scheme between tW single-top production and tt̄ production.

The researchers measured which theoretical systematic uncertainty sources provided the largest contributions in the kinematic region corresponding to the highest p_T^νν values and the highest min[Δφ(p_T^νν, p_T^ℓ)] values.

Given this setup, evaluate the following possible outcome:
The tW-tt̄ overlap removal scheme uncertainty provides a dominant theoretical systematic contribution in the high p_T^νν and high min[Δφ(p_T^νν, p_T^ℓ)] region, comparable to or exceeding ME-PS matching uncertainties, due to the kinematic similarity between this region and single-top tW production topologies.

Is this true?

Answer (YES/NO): NO